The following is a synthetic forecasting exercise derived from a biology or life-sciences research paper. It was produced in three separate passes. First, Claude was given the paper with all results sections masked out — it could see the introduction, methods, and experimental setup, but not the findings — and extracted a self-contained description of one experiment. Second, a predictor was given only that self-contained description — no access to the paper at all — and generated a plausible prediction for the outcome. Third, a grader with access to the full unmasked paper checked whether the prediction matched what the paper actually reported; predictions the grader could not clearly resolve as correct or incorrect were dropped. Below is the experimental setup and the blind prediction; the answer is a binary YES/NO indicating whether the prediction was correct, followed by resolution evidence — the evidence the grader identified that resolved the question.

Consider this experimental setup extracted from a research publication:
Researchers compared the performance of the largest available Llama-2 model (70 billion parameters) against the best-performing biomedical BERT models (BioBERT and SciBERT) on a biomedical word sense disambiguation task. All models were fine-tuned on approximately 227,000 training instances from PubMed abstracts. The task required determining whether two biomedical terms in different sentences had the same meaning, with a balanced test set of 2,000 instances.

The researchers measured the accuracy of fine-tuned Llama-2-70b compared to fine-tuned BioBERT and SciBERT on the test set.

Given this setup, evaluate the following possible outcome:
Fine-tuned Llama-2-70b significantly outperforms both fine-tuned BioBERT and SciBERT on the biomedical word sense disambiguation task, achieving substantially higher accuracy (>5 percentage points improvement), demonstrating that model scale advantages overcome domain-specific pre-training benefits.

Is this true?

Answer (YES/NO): NO